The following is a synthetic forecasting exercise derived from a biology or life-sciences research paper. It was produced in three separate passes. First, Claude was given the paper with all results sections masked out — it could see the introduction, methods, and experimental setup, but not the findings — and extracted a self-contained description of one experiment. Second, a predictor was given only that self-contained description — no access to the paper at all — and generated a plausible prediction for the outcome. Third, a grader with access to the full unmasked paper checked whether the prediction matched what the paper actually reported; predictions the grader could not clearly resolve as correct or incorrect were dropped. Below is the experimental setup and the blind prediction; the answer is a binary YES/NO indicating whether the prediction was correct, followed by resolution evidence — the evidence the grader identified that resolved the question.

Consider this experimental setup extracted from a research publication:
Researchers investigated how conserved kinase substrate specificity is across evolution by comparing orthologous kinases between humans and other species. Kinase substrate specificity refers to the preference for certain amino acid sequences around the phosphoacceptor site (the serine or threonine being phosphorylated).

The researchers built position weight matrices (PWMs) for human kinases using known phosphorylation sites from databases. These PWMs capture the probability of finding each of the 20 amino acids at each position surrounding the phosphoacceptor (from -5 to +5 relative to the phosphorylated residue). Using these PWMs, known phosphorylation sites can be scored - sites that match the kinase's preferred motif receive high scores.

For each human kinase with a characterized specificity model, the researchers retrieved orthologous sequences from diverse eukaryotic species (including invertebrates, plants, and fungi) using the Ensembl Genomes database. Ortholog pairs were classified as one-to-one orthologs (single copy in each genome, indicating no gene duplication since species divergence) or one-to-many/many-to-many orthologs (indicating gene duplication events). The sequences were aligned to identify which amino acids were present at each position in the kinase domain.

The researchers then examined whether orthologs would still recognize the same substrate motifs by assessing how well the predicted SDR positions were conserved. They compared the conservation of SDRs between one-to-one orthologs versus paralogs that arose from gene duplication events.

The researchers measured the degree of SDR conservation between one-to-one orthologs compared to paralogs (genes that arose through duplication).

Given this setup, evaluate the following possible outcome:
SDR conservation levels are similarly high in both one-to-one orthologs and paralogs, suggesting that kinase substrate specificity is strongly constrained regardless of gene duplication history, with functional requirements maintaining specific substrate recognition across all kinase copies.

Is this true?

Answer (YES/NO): NO